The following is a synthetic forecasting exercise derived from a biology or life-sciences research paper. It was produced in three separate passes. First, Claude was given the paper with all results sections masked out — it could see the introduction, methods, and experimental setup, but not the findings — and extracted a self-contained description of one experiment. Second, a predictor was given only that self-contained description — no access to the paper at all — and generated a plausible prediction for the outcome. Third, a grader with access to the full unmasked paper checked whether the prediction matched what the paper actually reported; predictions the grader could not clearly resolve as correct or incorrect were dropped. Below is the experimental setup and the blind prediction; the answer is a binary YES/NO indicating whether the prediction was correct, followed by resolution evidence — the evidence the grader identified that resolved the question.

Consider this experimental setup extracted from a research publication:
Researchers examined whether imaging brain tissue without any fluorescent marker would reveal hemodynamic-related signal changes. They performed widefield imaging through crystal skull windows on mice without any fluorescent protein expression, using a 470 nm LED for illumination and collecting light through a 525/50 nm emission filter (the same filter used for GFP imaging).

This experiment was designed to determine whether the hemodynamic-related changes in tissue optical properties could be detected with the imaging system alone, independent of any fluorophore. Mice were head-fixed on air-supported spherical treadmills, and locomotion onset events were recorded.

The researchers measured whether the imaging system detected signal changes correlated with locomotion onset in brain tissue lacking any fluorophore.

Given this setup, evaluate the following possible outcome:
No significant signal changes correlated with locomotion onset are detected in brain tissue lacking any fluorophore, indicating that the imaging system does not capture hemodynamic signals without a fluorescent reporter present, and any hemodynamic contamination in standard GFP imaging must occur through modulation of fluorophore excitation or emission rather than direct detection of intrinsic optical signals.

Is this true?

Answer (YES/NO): YES